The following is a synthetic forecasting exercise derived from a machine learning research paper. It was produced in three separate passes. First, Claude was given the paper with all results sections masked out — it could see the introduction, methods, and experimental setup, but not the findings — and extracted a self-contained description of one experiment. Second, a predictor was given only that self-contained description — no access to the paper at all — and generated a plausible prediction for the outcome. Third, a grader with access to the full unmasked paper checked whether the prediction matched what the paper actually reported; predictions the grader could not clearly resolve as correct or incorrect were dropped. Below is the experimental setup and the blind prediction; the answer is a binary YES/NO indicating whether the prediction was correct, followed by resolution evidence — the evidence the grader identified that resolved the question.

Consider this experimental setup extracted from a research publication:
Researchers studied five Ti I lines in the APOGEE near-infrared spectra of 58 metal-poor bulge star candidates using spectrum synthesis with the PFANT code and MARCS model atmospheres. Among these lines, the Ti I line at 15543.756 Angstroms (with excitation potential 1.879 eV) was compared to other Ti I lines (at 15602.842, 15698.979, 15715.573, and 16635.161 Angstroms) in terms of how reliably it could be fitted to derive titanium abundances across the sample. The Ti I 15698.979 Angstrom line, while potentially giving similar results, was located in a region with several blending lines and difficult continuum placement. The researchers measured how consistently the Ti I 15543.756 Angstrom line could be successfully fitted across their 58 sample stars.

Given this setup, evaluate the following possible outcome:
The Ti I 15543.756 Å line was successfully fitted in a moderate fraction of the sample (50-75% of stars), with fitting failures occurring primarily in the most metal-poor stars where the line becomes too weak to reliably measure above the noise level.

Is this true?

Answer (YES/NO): NO